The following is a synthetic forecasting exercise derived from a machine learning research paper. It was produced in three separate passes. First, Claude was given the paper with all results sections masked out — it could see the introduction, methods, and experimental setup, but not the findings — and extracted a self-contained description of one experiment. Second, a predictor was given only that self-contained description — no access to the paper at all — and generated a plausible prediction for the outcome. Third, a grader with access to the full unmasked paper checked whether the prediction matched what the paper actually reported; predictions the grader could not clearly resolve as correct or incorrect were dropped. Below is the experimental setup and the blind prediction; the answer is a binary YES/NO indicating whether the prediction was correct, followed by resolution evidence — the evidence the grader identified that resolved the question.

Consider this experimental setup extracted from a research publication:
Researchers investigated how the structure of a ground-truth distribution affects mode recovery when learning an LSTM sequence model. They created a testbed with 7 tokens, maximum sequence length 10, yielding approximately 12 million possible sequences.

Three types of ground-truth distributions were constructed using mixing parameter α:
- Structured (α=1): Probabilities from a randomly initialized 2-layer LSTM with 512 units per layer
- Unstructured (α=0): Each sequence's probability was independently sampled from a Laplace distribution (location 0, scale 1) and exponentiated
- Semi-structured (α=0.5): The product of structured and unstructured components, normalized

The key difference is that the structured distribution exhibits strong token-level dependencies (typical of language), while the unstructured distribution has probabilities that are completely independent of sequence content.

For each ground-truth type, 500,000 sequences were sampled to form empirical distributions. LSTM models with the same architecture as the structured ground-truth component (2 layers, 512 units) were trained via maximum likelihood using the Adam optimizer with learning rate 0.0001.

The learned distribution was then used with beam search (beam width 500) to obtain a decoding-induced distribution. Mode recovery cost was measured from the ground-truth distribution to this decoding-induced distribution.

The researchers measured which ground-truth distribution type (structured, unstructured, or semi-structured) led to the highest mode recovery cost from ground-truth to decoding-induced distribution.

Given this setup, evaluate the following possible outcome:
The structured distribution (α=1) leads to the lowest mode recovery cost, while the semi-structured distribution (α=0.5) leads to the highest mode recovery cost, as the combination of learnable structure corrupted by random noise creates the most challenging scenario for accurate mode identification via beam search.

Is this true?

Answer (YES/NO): NO